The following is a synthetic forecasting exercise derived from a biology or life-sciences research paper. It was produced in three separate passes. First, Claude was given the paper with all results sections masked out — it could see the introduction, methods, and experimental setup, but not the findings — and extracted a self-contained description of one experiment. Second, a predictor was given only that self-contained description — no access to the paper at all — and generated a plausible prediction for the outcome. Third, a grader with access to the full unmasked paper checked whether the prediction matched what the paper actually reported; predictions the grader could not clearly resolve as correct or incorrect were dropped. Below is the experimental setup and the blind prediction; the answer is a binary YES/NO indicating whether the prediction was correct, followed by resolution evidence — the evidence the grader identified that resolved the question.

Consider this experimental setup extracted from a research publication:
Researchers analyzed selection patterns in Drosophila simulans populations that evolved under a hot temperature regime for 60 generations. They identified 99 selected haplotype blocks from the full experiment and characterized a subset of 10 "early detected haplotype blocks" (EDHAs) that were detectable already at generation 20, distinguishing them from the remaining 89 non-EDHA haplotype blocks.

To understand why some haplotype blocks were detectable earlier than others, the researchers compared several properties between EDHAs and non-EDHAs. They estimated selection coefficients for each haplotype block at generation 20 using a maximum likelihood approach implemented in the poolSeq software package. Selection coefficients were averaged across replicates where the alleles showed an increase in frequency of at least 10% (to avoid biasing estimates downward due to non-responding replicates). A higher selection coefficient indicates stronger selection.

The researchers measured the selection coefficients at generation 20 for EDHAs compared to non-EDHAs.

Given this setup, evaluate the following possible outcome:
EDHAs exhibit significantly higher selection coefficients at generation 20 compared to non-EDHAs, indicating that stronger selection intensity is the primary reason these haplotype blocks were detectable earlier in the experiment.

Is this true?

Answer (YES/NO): NO